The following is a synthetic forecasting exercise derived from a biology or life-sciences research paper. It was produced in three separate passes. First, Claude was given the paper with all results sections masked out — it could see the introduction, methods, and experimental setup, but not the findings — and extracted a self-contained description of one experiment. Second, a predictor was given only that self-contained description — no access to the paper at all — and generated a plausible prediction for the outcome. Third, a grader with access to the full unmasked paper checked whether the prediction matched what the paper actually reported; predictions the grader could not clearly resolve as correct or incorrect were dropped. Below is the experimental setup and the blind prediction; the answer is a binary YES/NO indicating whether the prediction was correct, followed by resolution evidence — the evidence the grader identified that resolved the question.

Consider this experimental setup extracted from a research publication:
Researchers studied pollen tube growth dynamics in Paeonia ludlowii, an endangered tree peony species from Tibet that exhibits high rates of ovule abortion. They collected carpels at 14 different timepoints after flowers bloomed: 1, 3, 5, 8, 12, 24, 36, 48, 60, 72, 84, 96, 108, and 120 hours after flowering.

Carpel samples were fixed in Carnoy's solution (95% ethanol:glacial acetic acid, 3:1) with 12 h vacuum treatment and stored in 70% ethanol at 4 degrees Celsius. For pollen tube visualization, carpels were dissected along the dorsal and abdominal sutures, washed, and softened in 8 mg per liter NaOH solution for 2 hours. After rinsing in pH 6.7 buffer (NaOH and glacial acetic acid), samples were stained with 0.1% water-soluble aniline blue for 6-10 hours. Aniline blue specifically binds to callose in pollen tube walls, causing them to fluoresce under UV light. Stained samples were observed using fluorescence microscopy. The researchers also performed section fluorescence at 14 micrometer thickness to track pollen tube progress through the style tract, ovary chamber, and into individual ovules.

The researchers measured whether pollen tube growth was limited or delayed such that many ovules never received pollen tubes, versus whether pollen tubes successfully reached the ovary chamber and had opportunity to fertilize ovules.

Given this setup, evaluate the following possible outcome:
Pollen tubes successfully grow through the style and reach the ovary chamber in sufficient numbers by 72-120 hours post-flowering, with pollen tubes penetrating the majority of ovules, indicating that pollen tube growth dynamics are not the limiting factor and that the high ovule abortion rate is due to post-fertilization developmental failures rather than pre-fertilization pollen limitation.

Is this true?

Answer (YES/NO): YES